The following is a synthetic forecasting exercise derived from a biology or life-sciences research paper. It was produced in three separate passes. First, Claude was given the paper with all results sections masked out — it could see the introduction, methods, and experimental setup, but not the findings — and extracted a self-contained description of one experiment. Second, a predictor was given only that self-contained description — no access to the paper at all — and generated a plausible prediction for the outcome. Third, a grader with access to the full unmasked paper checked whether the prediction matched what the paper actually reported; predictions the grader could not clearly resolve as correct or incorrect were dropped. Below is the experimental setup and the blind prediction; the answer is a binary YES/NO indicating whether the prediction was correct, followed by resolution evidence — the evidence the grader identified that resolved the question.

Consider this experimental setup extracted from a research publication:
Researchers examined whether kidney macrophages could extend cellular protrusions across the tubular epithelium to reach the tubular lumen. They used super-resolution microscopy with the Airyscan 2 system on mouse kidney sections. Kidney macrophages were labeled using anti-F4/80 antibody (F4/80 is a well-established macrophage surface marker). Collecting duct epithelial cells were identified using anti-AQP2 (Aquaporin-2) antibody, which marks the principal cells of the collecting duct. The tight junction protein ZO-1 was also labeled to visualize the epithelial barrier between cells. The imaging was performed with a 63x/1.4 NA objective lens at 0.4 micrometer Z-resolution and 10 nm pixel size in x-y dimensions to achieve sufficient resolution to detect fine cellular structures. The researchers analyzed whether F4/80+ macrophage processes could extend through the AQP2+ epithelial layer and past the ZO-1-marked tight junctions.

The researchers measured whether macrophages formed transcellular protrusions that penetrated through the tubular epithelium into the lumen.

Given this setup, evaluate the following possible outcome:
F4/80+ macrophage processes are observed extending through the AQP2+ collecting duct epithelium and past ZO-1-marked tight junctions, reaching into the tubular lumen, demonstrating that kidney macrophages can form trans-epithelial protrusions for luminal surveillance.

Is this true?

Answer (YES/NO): YES